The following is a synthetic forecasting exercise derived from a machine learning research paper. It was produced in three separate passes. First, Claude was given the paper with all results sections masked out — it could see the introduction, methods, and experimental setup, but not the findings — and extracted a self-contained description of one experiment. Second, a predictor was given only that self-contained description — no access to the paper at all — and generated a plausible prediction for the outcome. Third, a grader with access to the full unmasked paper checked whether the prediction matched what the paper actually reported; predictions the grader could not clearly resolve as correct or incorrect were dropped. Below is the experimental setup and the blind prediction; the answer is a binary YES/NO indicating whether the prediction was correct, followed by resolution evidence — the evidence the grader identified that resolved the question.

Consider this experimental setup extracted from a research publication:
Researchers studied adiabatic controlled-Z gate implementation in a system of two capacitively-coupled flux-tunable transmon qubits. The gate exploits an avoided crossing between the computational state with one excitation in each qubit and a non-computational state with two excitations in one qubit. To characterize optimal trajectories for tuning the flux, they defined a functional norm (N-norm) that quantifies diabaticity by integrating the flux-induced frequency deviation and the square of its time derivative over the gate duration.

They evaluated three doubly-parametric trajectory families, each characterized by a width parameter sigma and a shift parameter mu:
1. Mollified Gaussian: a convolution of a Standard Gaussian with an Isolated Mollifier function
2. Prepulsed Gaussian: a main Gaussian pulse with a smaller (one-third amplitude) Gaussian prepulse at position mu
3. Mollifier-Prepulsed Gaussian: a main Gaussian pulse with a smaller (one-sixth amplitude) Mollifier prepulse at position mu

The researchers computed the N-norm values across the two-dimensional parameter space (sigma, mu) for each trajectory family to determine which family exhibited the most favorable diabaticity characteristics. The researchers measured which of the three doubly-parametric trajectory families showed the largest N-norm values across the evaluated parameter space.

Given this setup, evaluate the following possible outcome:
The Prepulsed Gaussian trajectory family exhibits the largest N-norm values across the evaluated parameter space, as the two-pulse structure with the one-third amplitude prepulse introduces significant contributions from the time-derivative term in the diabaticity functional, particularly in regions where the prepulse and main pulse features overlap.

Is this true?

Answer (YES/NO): NO